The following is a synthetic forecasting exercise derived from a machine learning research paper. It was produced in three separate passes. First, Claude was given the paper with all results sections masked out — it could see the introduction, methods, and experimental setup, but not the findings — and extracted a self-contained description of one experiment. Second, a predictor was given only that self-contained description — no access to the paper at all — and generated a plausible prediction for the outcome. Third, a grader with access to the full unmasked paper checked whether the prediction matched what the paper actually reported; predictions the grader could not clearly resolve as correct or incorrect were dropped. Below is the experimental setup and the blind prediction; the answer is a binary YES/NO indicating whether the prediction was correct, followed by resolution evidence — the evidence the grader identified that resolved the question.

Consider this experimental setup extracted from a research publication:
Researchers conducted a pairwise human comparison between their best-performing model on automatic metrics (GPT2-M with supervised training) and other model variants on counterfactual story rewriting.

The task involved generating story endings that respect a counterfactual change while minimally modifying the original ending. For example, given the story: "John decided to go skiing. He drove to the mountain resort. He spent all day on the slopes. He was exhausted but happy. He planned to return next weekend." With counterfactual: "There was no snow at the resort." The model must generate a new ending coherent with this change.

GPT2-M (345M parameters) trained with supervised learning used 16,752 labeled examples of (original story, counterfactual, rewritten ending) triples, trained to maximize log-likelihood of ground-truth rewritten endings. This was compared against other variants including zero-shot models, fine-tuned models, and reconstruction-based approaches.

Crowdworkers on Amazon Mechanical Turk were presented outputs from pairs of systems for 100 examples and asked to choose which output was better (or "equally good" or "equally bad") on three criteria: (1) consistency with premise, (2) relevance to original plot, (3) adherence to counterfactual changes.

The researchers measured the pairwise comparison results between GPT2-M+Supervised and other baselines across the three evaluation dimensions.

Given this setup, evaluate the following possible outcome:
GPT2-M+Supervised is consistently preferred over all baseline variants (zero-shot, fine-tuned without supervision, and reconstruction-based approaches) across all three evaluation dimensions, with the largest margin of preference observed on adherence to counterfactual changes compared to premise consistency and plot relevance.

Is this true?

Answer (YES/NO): NO